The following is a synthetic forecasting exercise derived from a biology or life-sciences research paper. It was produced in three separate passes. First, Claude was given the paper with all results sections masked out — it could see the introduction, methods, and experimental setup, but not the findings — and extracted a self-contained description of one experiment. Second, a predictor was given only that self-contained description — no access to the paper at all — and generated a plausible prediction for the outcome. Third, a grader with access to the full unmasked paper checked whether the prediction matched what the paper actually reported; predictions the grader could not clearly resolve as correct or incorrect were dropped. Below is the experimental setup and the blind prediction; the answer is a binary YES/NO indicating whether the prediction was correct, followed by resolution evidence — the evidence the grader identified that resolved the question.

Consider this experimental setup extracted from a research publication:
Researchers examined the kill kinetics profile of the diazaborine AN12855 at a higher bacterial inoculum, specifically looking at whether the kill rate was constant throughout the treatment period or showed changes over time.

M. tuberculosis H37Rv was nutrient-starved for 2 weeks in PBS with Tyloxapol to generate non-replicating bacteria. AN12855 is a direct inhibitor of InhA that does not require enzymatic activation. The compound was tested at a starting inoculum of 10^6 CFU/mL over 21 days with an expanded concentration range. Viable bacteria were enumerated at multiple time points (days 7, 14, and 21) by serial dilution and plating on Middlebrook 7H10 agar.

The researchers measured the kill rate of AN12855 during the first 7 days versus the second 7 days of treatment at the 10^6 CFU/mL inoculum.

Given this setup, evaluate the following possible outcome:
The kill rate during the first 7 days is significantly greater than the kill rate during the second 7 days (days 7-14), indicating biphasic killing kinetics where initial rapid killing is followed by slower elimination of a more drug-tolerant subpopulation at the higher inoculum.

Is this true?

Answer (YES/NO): YES